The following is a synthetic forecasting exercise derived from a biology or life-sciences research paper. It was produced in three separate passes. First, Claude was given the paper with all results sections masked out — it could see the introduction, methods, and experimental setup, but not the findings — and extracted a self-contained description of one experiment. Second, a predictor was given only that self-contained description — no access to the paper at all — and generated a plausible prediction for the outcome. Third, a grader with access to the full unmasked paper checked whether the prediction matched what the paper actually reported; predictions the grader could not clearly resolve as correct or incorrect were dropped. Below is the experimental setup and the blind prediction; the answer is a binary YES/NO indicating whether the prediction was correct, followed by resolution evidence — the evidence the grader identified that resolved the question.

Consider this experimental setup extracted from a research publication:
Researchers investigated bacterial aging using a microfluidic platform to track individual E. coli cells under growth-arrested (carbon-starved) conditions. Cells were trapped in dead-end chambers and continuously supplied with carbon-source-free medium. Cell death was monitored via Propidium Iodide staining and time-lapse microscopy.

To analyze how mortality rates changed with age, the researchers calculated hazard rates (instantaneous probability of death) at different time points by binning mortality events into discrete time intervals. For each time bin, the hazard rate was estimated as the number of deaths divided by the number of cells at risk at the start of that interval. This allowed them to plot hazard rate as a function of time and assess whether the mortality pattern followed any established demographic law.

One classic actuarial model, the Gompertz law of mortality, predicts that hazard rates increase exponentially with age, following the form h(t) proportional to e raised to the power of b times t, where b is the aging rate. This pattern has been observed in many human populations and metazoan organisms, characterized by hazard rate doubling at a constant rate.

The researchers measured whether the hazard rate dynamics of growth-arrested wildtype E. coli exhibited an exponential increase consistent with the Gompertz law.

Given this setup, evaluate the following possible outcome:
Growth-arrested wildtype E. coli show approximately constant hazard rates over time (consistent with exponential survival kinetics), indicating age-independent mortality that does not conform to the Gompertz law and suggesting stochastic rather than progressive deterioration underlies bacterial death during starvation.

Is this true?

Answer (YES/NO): NO